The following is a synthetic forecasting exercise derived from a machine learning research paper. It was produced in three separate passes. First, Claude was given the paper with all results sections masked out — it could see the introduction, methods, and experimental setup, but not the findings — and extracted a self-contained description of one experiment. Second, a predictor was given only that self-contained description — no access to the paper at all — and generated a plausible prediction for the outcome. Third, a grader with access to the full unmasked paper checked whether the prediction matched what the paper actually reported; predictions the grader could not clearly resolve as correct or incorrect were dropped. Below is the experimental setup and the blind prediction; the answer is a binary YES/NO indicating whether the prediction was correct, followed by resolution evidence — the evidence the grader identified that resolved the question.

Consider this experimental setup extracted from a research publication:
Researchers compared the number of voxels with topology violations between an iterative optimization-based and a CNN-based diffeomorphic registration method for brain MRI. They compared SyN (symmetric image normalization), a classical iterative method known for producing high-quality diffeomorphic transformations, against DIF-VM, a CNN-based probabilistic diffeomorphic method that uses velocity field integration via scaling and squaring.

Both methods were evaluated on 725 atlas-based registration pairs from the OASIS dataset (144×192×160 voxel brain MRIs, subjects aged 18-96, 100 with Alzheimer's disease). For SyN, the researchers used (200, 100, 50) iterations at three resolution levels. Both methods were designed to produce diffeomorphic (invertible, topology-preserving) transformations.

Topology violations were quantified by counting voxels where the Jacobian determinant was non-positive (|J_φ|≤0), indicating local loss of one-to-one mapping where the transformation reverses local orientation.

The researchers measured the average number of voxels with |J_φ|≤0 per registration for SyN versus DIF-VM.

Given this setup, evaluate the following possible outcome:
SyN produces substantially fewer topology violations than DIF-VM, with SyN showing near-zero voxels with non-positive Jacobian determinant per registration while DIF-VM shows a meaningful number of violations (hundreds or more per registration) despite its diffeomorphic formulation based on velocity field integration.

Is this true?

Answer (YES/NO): YES